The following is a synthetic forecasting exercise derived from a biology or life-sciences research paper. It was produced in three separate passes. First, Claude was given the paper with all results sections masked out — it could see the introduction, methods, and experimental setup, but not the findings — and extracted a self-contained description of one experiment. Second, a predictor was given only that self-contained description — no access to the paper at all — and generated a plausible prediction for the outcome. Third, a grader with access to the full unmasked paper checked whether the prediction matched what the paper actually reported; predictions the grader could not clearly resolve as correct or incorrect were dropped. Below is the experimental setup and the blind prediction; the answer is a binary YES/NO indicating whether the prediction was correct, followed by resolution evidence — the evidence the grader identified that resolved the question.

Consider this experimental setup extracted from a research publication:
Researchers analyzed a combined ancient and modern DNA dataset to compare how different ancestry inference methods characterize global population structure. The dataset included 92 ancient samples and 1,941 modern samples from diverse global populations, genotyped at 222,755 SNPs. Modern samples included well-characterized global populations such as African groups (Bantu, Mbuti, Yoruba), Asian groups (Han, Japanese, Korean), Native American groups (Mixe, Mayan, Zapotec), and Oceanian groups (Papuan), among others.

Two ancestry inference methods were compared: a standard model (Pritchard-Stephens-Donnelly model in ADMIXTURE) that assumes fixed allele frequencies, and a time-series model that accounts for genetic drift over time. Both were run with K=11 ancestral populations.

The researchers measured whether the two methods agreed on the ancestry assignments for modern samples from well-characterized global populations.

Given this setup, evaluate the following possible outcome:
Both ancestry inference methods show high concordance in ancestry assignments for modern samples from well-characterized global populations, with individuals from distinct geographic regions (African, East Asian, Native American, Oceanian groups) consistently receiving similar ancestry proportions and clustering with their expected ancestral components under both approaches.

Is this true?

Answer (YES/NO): YES